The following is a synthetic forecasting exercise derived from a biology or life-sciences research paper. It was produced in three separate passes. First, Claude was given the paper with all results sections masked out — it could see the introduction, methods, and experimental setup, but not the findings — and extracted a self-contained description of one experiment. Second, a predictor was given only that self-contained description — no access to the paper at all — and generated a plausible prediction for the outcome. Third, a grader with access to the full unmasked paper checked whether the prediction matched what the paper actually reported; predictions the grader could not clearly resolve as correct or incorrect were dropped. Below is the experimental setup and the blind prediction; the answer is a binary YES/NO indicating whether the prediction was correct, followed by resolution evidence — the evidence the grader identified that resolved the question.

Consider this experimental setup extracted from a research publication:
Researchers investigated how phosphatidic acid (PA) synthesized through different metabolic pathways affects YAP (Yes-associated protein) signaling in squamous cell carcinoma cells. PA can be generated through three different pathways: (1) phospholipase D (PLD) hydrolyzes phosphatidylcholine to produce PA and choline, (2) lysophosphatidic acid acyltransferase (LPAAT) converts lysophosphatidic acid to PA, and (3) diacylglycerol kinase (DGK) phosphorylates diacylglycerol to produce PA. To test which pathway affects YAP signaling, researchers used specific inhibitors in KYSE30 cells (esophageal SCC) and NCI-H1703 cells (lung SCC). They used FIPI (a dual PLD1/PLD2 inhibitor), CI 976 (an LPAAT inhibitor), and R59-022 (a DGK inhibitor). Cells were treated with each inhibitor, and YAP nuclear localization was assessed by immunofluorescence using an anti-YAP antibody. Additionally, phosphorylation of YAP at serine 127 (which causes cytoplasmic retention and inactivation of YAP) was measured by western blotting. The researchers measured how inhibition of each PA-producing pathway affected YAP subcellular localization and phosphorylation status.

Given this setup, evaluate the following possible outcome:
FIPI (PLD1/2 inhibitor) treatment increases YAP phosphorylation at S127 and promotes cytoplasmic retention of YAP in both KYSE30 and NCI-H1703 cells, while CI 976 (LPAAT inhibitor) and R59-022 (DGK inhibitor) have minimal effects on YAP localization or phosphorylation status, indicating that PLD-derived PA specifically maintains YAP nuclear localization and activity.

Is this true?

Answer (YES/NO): YES